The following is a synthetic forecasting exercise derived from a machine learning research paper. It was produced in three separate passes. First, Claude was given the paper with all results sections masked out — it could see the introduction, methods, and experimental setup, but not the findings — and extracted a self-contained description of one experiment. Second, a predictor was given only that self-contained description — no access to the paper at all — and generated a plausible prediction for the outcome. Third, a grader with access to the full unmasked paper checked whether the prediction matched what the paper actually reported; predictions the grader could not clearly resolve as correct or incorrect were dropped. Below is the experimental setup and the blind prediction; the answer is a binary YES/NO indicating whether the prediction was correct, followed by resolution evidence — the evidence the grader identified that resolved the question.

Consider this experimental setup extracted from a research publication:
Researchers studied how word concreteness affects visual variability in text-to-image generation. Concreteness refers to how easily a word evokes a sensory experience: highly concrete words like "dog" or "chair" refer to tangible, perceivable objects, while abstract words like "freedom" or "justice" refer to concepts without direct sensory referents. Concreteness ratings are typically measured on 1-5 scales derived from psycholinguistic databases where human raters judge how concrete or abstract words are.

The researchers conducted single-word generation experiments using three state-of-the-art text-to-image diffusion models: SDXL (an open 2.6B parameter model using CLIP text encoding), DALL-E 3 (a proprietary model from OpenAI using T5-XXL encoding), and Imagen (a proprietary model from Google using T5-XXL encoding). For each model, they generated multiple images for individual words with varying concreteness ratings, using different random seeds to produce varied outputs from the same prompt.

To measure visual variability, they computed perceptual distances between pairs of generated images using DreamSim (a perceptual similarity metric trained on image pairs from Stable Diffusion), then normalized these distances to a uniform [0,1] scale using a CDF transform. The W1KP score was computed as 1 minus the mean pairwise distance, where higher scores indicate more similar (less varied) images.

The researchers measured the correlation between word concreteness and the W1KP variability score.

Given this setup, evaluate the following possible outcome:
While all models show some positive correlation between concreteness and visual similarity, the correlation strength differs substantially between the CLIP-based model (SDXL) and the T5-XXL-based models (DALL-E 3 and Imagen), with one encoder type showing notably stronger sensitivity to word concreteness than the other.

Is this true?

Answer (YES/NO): NO